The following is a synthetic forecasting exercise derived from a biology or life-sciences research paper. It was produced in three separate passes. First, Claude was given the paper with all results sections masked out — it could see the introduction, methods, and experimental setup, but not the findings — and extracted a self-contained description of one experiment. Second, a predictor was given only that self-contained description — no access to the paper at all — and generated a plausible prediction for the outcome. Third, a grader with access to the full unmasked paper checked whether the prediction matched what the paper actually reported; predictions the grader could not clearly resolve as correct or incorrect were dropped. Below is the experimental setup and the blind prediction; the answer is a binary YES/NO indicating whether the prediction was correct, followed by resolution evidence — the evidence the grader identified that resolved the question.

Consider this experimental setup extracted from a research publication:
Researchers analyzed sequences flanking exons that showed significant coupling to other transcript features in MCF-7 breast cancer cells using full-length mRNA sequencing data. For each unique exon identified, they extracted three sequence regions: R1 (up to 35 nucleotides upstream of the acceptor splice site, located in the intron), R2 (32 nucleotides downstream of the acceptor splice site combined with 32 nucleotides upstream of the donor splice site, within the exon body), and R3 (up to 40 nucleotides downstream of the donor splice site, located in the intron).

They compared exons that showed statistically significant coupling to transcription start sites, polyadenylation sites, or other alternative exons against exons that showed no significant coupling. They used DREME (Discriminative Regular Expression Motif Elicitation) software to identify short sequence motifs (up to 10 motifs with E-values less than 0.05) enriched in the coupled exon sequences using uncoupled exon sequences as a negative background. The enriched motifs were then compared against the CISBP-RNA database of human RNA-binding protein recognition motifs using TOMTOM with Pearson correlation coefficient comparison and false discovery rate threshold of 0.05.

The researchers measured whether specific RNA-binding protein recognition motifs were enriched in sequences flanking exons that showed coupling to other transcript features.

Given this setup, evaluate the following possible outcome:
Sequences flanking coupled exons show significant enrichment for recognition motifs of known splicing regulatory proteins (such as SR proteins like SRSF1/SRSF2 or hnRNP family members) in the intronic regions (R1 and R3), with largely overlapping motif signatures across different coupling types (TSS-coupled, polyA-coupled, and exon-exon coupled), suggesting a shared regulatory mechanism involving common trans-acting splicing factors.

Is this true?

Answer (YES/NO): NO